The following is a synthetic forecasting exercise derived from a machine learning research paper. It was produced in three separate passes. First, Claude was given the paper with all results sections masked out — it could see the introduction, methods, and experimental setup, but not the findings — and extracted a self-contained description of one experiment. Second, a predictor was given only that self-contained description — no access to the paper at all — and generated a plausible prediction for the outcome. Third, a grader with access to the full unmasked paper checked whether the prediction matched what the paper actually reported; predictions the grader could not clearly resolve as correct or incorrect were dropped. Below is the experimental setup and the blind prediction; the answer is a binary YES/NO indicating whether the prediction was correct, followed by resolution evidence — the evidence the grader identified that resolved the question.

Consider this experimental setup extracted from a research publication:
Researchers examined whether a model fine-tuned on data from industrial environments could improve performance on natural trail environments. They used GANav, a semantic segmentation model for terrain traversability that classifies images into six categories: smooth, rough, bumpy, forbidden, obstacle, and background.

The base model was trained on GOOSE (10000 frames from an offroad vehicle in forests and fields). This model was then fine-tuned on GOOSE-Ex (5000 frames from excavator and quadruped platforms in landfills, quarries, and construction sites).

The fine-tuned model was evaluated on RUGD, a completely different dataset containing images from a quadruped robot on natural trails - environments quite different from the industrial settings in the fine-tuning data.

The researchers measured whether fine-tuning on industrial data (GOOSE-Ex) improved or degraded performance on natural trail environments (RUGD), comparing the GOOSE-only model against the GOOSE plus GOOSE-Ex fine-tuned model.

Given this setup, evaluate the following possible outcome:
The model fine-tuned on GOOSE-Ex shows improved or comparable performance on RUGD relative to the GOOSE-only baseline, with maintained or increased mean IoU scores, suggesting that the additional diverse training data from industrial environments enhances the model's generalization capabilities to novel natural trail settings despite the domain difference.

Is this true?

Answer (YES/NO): YES